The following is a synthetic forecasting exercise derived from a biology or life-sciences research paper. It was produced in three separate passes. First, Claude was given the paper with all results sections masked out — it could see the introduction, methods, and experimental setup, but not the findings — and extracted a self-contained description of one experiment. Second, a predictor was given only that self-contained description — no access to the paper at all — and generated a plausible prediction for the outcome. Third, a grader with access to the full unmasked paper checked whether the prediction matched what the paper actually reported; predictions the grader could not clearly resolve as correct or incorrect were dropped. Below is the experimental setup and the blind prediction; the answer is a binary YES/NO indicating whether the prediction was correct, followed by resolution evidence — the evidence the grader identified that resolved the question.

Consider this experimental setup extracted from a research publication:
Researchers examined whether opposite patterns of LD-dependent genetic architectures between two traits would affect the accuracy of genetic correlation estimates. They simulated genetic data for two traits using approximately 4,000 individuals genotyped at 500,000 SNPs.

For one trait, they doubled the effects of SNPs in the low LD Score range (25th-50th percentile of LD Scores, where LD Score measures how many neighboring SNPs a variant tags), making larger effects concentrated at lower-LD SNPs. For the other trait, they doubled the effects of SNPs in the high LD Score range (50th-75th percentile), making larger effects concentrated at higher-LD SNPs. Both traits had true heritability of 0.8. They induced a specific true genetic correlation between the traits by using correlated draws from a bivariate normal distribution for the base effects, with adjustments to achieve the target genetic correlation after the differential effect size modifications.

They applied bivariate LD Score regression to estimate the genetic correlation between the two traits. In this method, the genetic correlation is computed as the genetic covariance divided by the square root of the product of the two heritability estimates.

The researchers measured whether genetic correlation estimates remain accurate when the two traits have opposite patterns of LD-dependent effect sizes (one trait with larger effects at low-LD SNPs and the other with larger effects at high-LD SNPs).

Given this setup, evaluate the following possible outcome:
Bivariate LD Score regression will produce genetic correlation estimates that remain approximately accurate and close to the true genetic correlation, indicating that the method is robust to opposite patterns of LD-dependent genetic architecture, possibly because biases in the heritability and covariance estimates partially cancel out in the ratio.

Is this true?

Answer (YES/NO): YES